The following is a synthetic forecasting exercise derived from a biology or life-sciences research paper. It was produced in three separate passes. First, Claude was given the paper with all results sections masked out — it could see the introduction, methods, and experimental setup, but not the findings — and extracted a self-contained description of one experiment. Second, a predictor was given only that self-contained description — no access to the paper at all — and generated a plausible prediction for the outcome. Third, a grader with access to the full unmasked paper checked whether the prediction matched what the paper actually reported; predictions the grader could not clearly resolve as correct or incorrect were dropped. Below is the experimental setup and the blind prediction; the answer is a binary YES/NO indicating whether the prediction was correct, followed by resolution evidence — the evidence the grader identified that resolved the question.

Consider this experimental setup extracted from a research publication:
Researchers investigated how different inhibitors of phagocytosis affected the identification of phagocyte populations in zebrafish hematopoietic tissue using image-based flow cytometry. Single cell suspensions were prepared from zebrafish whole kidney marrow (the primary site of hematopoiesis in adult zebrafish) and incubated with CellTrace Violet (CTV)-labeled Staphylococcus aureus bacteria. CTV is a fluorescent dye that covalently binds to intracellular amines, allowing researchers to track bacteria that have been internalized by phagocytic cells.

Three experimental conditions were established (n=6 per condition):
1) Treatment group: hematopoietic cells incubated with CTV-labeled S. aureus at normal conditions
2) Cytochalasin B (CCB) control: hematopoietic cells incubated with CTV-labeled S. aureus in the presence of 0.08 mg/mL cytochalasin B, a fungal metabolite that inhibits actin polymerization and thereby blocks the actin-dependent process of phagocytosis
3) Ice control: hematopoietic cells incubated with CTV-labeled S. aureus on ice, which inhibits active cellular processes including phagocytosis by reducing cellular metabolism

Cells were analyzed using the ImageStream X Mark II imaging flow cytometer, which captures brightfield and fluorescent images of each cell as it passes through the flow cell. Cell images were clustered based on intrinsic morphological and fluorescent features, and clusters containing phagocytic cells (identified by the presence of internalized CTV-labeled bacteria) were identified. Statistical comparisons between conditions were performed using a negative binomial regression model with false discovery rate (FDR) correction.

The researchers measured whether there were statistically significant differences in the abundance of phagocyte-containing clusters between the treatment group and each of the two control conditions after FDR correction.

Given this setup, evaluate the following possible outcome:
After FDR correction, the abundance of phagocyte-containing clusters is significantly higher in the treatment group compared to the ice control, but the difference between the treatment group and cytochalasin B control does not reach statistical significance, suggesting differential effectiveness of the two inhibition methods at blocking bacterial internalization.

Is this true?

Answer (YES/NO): NO